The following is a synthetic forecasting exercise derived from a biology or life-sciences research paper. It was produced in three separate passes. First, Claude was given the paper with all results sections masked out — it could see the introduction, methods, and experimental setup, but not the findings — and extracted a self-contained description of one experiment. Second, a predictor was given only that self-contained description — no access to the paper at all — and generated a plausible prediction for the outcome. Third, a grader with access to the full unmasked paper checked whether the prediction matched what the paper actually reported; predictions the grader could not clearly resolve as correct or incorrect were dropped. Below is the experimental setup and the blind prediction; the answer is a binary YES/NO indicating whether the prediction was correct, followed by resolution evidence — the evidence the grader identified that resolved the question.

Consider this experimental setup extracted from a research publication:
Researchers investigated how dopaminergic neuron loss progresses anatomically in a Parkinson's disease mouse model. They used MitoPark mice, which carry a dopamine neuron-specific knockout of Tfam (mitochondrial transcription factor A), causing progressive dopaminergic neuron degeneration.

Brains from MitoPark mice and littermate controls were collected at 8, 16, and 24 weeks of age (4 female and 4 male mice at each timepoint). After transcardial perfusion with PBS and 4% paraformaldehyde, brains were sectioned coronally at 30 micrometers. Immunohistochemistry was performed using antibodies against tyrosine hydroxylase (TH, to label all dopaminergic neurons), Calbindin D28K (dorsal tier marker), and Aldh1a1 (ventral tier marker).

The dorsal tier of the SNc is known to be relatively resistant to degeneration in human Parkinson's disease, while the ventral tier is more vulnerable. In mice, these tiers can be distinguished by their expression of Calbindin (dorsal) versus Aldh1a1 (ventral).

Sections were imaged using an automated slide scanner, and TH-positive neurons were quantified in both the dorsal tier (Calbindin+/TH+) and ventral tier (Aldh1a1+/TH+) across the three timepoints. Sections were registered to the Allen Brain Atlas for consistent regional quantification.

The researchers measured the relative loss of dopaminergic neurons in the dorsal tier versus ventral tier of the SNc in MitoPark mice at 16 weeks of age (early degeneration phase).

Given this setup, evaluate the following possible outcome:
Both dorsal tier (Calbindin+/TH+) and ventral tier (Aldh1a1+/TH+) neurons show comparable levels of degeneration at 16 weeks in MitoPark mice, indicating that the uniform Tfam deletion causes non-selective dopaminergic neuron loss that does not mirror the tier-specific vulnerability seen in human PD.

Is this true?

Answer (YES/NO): NO